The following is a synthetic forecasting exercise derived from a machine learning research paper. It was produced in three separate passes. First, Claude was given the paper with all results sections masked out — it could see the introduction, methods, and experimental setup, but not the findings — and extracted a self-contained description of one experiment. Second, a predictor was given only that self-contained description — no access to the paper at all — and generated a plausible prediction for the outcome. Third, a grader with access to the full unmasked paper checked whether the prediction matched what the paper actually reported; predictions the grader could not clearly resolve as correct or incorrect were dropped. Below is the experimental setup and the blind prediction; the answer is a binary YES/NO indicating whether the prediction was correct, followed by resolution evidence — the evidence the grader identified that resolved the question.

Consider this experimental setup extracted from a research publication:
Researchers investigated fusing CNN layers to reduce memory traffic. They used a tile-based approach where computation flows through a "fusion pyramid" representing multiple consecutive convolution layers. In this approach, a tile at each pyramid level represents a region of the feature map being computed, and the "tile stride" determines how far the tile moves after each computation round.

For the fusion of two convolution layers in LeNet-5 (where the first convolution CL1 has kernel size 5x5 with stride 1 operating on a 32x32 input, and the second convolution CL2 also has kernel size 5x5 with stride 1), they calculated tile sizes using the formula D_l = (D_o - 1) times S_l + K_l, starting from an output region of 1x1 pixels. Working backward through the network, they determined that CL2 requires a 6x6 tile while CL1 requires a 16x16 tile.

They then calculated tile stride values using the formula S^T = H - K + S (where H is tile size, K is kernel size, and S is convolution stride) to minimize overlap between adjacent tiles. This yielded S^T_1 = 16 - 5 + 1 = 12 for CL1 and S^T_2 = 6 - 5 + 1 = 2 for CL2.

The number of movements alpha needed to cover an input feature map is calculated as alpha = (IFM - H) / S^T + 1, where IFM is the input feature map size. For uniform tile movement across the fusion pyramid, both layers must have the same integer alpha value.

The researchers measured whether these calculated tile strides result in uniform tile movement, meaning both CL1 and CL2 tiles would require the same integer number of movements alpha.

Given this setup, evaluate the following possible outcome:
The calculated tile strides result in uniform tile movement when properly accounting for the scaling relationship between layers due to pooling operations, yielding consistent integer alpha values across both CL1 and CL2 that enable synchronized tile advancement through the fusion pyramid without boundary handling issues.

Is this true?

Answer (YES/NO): NO